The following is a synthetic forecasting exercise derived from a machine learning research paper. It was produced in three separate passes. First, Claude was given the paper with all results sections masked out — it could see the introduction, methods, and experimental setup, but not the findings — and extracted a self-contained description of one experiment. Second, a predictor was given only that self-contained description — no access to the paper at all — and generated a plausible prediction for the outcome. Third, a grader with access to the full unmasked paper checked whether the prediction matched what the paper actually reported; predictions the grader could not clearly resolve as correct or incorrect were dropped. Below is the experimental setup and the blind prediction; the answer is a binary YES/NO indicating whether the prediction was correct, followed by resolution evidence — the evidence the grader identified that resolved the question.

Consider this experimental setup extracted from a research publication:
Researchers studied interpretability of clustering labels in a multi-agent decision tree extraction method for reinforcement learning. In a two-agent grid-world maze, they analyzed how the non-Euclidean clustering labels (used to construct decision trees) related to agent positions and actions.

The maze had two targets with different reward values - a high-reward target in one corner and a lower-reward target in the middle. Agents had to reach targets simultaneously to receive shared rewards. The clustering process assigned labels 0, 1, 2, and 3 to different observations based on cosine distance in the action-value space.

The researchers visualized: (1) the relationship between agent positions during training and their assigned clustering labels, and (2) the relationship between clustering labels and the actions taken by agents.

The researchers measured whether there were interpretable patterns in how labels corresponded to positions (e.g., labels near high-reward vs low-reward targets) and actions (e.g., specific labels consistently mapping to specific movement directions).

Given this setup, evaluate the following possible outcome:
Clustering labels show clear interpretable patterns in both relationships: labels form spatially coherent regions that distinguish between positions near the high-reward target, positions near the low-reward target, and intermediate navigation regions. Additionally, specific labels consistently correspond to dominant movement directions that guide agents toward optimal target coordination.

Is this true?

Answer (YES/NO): YES